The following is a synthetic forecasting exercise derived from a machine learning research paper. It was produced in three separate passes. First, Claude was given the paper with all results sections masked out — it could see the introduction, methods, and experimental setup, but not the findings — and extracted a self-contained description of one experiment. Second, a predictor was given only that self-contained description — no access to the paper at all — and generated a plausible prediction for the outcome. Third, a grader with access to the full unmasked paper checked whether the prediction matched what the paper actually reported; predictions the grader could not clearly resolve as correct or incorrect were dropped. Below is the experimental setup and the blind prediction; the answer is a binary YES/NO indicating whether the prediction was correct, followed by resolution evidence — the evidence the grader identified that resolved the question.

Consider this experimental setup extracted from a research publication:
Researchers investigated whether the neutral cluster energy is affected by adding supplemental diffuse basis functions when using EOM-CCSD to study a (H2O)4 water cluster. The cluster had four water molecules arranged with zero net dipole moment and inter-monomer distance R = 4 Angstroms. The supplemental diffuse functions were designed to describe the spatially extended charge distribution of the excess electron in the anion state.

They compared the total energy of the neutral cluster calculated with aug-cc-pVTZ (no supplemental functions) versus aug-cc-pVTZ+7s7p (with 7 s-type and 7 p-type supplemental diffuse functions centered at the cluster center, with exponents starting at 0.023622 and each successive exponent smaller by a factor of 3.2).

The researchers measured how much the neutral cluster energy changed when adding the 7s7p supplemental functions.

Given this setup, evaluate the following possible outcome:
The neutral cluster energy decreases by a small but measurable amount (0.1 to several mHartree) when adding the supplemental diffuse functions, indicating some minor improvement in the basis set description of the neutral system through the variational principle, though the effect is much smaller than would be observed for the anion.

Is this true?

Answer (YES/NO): NO